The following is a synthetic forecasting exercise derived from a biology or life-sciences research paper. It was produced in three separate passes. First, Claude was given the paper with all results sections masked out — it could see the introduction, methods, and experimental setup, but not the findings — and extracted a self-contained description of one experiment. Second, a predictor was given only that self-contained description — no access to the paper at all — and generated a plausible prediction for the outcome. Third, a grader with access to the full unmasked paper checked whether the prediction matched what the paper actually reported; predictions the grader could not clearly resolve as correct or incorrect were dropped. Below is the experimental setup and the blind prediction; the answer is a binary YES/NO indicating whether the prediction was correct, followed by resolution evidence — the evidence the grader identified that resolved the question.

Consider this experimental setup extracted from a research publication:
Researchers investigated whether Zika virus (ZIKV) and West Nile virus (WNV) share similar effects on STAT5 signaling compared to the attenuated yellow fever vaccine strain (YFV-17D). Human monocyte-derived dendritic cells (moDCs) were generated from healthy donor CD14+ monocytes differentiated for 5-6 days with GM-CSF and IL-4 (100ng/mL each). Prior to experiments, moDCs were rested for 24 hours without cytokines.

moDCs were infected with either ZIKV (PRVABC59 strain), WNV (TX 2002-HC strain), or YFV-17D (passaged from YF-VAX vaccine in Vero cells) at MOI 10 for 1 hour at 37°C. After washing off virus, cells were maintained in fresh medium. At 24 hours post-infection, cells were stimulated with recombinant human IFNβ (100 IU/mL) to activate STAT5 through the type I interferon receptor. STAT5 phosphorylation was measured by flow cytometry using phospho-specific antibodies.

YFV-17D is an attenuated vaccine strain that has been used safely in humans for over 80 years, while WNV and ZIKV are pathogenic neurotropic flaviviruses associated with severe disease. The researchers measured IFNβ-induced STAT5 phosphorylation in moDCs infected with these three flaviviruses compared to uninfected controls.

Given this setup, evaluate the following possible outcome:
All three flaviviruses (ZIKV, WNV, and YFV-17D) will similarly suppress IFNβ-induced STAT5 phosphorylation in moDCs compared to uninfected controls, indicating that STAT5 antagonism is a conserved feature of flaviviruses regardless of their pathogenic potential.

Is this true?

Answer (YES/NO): NO